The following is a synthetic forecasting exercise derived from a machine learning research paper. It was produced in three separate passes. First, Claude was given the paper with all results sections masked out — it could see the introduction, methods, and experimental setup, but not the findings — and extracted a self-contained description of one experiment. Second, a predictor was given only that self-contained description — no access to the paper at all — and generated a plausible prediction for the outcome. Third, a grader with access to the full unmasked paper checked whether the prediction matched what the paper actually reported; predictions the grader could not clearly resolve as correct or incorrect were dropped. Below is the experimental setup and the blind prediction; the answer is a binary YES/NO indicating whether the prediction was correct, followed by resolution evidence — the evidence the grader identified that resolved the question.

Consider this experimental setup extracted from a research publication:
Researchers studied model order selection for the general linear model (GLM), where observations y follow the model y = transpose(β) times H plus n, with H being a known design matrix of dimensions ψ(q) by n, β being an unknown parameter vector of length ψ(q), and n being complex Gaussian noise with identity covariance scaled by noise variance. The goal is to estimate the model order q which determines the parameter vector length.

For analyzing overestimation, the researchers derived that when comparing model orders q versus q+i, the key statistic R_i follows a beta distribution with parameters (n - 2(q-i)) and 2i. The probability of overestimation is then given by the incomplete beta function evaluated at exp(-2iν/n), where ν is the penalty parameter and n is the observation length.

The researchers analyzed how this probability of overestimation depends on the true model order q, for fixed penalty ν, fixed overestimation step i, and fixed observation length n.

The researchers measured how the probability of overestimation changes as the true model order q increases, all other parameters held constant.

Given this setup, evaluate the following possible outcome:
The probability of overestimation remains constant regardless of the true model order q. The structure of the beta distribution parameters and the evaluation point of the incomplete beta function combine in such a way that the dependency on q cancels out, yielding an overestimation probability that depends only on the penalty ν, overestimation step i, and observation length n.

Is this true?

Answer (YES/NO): NO